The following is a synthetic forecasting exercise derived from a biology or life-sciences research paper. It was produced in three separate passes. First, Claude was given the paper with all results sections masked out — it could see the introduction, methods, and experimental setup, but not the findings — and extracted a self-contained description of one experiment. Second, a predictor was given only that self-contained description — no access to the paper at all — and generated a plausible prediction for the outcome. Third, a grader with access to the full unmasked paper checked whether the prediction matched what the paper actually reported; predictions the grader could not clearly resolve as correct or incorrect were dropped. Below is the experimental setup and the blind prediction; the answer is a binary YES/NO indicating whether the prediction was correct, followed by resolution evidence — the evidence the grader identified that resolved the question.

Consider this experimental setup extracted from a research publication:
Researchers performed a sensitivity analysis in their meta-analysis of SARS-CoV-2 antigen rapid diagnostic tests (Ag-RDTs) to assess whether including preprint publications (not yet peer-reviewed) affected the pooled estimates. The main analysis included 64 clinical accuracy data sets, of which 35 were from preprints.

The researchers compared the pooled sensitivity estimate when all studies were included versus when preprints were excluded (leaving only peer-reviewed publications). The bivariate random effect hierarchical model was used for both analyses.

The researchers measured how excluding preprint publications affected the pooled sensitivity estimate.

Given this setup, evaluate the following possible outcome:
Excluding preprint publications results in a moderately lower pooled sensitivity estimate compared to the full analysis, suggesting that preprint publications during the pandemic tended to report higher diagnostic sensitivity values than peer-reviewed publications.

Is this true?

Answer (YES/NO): NO